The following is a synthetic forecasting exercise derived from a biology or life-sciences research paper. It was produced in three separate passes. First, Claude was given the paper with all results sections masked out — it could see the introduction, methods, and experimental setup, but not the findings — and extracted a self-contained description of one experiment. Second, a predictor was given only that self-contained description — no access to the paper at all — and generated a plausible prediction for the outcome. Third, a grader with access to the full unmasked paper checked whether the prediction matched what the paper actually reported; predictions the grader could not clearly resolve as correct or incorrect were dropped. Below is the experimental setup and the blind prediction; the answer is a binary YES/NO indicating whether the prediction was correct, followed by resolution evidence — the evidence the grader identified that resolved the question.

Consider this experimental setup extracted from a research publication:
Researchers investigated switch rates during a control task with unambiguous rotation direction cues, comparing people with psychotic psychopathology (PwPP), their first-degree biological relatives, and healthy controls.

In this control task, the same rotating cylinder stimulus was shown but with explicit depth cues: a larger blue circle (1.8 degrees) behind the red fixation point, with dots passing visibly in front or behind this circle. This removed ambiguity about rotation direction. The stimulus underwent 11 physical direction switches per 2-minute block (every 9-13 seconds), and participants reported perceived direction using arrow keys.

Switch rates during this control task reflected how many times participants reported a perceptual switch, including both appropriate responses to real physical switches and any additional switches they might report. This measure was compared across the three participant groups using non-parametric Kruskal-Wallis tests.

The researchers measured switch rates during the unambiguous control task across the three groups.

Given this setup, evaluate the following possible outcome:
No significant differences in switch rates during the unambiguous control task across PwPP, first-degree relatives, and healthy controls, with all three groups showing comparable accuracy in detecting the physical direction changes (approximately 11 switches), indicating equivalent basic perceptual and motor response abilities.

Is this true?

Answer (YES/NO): YES